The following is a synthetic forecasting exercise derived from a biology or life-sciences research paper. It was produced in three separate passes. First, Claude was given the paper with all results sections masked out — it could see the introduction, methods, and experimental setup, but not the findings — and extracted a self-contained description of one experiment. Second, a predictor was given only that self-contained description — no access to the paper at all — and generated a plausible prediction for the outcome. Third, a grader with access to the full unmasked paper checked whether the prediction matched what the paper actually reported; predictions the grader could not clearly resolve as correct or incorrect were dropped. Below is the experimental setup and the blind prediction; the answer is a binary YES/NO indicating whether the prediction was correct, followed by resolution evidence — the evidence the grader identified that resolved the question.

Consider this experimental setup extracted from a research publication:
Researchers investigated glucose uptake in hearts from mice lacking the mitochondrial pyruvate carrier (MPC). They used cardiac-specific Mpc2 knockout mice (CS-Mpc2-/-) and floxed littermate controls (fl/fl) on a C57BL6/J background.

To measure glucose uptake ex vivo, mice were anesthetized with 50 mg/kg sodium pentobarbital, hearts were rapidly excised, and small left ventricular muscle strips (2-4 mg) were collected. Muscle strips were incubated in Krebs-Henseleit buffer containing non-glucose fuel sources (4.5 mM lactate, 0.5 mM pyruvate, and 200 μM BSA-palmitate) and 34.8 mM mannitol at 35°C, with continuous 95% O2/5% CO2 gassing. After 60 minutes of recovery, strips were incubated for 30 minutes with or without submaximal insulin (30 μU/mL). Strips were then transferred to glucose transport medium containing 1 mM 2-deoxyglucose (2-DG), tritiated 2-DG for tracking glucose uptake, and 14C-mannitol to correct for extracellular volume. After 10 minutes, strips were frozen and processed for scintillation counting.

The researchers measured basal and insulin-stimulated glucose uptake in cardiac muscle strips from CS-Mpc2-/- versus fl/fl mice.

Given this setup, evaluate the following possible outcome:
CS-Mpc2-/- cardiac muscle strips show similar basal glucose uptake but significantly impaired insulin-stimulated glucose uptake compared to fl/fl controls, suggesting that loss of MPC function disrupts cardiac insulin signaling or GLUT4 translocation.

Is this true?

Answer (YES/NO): NO